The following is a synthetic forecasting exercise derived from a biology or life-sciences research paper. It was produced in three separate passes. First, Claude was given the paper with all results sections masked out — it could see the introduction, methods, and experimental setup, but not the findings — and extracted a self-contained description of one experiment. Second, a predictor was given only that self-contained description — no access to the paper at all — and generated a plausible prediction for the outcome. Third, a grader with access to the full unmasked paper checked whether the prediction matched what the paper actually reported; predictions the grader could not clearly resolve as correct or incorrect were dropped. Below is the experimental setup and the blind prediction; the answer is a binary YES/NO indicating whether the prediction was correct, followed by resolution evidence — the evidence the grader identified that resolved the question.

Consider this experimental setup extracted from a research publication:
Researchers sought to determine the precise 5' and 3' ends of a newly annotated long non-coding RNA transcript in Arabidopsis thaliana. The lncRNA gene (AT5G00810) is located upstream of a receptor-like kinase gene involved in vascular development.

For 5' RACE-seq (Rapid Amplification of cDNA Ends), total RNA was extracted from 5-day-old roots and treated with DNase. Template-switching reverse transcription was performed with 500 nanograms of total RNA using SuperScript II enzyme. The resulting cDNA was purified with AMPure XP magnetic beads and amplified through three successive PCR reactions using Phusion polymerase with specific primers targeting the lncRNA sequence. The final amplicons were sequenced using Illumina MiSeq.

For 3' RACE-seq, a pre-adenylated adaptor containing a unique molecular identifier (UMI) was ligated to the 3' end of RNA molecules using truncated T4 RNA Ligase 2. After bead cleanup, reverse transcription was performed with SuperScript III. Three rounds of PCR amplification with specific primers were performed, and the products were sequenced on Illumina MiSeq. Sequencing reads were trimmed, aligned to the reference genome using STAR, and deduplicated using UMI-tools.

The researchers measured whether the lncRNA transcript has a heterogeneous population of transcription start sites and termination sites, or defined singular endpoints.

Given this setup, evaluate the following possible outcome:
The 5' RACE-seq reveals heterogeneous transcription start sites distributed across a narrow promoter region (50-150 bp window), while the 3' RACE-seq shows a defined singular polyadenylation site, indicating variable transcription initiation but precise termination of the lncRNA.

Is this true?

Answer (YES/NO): NO